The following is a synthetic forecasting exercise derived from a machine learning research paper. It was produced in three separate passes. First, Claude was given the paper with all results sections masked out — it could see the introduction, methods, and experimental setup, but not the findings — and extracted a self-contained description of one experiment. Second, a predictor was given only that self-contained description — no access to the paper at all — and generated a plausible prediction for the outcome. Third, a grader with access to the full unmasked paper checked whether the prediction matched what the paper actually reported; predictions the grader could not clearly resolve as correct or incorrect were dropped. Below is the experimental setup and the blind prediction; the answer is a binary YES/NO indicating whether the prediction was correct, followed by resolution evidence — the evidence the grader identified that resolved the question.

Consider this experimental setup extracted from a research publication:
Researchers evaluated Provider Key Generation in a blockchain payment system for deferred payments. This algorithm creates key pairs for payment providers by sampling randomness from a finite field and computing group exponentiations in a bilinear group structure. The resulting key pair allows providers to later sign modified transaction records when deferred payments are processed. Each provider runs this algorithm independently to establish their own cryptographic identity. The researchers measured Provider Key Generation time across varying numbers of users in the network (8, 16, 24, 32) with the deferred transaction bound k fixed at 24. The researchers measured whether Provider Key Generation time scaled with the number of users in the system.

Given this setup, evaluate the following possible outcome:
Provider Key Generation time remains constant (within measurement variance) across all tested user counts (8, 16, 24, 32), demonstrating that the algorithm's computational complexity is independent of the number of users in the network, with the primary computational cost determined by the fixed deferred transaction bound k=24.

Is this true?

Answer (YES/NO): YES